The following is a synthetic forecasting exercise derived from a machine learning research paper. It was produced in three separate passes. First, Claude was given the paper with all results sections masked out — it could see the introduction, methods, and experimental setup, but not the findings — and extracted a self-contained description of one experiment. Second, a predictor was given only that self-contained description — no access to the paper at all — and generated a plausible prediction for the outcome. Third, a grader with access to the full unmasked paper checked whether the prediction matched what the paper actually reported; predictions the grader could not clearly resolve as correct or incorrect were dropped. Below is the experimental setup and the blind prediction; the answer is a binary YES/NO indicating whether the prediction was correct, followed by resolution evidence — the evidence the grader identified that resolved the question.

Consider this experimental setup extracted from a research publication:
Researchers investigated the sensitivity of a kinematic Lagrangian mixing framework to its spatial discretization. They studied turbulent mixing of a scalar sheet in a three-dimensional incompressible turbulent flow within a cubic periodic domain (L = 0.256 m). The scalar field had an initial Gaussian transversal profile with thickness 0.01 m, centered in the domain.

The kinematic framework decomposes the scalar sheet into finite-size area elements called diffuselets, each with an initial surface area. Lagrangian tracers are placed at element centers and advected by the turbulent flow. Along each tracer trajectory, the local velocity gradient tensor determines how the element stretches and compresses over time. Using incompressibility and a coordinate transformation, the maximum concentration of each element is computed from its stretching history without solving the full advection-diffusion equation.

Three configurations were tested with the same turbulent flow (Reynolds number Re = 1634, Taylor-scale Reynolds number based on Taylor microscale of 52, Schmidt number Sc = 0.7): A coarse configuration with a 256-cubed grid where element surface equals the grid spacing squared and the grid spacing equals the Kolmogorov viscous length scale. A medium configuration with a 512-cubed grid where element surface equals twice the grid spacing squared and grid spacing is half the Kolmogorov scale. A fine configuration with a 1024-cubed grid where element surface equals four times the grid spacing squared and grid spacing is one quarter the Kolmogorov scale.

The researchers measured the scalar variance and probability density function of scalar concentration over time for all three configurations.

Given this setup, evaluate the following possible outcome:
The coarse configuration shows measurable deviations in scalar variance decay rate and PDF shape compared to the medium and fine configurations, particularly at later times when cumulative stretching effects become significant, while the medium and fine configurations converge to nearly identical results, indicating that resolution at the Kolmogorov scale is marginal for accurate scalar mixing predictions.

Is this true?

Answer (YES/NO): NO